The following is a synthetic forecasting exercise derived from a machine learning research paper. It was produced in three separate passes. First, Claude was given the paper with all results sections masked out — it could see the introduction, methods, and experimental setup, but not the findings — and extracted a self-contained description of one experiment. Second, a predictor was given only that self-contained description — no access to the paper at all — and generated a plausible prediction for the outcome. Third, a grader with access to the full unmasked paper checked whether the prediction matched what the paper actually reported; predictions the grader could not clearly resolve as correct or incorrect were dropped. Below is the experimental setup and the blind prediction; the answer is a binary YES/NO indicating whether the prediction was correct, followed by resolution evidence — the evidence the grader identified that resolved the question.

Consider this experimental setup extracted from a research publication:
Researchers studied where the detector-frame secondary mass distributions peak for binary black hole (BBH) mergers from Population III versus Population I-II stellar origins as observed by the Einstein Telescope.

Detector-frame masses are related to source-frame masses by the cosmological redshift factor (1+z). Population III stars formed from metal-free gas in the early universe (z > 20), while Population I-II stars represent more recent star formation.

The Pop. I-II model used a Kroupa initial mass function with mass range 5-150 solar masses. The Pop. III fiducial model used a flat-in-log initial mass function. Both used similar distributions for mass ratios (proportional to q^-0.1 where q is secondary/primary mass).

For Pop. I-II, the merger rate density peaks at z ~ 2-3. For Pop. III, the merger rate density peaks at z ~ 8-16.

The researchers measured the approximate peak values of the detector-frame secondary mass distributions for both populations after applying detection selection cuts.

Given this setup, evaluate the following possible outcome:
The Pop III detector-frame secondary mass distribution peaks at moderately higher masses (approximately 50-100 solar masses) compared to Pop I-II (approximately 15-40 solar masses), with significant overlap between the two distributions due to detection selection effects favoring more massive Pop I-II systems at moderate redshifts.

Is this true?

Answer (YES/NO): NO